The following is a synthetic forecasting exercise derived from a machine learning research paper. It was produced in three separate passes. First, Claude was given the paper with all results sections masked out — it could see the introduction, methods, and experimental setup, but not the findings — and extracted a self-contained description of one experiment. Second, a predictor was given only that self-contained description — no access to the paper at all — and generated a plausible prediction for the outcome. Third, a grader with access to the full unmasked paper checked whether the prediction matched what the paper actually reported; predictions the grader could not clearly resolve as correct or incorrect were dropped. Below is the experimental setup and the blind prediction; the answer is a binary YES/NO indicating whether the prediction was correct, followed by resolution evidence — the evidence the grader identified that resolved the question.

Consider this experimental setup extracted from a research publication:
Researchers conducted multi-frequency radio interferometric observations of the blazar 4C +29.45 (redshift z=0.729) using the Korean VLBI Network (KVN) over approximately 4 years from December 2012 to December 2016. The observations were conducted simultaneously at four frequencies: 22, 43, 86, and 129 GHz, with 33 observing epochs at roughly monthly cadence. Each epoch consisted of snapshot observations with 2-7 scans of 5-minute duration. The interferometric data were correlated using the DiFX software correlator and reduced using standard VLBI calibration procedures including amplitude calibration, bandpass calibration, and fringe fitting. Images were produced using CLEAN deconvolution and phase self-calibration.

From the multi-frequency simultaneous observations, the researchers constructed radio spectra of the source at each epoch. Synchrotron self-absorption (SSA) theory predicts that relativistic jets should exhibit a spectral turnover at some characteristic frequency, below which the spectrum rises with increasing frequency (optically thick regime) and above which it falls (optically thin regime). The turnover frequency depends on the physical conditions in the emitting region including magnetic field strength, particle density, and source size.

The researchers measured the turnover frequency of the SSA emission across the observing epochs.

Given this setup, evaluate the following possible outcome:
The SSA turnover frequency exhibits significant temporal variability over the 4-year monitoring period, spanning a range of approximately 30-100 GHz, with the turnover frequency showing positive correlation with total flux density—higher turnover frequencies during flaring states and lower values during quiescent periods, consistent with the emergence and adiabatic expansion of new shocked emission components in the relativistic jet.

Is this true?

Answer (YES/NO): NO